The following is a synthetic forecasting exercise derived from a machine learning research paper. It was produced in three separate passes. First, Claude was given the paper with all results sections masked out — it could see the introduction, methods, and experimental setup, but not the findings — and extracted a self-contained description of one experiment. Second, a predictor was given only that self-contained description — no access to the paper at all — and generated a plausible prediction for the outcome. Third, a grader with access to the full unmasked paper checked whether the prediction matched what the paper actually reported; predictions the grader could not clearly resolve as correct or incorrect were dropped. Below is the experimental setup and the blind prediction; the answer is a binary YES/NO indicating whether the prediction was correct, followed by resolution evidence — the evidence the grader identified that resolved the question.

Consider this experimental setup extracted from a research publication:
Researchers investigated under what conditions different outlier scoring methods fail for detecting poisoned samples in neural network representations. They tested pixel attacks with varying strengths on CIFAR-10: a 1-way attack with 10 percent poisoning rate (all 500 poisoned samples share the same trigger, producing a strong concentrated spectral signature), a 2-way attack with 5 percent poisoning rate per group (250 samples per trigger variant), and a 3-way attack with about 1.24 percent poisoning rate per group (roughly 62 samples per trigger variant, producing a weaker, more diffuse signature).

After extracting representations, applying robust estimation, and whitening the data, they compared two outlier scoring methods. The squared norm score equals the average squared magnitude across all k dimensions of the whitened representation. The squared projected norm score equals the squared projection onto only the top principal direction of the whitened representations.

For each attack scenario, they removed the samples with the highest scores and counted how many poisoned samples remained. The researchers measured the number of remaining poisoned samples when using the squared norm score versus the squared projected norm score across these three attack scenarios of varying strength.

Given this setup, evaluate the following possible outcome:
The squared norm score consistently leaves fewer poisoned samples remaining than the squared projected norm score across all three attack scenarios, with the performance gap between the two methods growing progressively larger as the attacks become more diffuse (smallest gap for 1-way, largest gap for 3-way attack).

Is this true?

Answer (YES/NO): NO